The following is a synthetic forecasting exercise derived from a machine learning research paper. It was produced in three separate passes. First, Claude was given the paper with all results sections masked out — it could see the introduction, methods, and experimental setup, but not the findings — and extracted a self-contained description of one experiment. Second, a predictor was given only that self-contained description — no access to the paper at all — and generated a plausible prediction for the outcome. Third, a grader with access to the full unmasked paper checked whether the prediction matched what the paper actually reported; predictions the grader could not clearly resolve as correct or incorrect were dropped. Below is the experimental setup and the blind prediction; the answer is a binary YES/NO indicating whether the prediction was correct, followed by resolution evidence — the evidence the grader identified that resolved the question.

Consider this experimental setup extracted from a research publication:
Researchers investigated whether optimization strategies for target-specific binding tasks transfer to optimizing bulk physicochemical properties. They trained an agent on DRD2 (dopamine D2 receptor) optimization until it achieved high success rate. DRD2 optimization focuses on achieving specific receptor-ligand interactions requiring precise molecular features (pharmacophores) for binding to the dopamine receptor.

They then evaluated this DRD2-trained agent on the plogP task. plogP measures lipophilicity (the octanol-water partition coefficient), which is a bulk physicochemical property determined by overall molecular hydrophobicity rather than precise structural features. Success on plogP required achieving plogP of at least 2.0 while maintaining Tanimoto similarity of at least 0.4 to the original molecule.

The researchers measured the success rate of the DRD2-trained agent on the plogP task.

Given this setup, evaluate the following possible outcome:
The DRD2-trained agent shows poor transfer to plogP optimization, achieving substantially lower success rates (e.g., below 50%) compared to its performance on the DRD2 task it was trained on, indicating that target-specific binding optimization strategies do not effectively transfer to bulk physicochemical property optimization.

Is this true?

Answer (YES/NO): YES